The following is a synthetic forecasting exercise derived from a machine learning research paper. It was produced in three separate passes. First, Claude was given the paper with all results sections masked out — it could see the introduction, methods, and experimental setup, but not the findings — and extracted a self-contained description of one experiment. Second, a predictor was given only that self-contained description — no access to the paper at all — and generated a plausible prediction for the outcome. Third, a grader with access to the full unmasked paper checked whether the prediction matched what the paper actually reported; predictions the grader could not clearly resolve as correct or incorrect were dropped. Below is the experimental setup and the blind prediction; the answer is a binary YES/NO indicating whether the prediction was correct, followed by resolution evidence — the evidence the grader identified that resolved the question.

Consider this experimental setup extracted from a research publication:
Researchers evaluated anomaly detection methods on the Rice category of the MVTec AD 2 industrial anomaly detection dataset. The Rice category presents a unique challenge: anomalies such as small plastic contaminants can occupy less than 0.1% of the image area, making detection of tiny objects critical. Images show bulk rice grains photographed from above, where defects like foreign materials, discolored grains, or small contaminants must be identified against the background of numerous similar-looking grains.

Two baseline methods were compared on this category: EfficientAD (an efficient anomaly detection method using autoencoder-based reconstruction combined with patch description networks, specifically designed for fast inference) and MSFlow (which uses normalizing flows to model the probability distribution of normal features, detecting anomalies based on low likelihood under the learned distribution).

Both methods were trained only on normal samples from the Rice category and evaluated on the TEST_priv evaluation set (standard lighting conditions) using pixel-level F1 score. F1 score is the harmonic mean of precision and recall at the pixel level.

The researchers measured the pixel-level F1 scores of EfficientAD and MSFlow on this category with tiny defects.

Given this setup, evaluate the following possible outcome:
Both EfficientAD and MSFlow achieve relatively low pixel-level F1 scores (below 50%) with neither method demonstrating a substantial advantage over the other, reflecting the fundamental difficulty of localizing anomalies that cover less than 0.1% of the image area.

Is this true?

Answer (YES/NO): YES